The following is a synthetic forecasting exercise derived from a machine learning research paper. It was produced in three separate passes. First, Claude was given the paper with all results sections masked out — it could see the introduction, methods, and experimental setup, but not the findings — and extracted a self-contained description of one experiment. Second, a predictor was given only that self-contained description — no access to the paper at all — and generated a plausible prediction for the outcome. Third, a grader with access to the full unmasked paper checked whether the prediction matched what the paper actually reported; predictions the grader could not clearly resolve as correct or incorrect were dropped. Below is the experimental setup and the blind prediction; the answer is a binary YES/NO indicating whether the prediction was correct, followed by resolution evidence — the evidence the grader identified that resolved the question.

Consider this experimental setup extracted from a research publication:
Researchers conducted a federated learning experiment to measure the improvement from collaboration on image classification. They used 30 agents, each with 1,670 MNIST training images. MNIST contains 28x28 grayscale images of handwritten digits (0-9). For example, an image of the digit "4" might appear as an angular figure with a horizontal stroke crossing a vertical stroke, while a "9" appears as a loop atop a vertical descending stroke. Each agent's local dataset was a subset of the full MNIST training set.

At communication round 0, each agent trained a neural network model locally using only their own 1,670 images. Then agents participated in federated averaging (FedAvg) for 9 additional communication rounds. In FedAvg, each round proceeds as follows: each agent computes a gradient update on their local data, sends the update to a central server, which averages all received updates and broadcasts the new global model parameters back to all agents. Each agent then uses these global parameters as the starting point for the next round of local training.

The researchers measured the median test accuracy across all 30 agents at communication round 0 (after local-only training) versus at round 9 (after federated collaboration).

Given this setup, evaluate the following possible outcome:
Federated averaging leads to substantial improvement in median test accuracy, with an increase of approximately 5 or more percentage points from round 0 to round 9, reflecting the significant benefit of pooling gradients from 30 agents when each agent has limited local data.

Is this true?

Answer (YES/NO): YES